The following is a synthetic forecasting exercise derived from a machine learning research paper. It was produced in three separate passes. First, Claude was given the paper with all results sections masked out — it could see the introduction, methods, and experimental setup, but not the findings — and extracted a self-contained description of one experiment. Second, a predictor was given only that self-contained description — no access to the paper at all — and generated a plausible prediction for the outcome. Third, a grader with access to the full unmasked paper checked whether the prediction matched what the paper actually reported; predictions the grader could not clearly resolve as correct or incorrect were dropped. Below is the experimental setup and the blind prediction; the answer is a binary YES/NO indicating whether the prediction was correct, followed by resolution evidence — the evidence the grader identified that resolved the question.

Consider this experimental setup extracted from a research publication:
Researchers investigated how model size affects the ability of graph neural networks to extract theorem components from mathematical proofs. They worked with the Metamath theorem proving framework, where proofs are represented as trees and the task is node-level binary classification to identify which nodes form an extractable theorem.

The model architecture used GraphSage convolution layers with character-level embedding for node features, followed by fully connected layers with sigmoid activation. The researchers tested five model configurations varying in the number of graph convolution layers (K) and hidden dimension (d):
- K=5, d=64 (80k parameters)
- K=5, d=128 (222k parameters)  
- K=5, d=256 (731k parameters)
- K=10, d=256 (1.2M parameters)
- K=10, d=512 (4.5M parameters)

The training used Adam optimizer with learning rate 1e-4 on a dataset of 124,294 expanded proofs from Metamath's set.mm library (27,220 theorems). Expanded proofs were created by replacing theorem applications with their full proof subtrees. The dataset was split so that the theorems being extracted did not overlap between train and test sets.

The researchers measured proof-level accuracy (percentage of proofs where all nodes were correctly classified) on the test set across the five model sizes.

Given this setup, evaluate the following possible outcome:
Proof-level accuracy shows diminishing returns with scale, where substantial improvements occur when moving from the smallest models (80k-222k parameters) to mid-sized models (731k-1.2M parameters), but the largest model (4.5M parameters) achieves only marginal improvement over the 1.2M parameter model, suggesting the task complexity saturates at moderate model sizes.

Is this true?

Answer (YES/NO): NO